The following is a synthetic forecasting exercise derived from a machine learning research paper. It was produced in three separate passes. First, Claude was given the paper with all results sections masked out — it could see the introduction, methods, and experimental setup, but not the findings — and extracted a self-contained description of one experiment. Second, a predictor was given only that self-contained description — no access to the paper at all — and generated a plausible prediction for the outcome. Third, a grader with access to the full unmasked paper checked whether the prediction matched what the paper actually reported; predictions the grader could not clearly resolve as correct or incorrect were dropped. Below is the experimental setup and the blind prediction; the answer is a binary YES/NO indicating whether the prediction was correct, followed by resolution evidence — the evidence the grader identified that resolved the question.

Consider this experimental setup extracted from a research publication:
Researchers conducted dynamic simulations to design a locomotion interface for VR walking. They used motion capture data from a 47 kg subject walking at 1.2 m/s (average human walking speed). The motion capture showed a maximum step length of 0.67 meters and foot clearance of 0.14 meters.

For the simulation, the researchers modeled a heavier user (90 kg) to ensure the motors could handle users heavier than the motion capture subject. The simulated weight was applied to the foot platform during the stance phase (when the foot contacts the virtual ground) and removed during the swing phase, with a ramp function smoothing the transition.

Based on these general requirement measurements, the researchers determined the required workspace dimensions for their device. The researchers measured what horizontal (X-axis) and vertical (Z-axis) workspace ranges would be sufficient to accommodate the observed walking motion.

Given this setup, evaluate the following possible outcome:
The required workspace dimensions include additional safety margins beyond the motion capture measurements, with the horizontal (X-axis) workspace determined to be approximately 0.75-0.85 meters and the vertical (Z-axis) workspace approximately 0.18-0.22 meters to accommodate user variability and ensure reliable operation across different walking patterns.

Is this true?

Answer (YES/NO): NO